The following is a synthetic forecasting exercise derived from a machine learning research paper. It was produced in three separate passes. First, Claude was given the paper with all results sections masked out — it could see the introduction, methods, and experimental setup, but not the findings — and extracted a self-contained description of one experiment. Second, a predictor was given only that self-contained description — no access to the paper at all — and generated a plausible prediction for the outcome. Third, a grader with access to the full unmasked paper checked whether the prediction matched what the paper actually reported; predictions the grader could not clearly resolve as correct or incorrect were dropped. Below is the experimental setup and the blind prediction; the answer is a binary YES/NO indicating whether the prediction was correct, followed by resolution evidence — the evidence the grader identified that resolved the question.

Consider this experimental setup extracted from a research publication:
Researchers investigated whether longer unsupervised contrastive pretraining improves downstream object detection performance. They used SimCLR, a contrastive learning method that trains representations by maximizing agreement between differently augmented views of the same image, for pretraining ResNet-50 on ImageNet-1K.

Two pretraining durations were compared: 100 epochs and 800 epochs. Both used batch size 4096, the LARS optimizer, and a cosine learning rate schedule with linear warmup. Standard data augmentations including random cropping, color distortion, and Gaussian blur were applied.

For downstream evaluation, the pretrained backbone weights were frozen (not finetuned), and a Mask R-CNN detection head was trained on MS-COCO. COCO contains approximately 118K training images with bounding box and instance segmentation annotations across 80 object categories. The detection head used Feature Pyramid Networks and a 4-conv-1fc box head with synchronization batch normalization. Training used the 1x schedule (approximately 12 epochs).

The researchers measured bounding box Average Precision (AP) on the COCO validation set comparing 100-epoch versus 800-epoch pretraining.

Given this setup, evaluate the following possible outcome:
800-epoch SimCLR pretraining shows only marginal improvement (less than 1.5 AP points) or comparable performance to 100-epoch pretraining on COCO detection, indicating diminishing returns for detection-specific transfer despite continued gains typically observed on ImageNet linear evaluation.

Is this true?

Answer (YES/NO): NO